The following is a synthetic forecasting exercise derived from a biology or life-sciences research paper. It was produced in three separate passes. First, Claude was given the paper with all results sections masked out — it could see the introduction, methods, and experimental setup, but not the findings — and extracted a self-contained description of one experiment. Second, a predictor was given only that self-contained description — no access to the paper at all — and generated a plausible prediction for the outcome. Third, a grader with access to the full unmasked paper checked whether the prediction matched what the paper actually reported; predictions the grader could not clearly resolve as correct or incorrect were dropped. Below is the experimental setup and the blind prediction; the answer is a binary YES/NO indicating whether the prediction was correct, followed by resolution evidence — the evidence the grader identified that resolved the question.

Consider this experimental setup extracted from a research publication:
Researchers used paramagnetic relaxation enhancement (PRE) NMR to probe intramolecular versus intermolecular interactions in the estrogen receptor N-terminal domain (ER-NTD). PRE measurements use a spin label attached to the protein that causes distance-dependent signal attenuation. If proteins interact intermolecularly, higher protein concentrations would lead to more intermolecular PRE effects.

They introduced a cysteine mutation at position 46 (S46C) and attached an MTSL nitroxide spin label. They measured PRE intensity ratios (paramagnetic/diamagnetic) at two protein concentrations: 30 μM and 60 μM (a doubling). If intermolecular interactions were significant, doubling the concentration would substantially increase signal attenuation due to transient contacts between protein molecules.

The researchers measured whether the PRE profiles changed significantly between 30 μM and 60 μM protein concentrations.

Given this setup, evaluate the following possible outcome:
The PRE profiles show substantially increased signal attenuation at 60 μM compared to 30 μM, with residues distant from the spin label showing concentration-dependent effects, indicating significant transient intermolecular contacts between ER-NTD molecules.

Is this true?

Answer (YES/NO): NO